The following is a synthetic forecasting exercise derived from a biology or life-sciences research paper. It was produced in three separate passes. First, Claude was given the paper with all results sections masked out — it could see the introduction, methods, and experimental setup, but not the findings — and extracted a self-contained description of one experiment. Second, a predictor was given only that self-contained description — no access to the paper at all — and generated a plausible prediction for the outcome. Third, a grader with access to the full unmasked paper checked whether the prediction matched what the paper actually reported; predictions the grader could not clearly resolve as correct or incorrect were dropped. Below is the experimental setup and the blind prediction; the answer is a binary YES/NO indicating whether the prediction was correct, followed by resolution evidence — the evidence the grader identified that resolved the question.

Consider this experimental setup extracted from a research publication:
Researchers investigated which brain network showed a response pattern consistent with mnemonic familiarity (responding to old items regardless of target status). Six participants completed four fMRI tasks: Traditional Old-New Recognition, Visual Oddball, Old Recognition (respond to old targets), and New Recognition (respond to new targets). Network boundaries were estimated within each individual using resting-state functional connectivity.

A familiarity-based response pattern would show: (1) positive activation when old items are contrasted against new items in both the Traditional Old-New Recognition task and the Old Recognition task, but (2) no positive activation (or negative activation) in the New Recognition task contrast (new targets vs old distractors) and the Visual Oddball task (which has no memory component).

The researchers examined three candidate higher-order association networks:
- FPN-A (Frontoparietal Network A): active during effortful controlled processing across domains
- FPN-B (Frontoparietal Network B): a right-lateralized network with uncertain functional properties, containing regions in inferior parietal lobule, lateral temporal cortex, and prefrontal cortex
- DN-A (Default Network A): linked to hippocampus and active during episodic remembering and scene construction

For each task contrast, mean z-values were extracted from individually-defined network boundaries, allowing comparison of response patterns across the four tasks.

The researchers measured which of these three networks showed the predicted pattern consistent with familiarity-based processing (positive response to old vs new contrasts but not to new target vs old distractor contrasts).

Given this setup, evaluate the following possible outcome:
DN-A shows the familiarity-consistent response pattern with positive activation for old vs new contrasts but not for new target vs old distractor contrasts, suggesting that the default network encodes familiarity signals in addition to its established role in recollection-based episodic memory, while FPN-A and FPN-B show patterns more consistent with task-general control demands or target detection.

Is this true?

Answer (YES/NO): NO